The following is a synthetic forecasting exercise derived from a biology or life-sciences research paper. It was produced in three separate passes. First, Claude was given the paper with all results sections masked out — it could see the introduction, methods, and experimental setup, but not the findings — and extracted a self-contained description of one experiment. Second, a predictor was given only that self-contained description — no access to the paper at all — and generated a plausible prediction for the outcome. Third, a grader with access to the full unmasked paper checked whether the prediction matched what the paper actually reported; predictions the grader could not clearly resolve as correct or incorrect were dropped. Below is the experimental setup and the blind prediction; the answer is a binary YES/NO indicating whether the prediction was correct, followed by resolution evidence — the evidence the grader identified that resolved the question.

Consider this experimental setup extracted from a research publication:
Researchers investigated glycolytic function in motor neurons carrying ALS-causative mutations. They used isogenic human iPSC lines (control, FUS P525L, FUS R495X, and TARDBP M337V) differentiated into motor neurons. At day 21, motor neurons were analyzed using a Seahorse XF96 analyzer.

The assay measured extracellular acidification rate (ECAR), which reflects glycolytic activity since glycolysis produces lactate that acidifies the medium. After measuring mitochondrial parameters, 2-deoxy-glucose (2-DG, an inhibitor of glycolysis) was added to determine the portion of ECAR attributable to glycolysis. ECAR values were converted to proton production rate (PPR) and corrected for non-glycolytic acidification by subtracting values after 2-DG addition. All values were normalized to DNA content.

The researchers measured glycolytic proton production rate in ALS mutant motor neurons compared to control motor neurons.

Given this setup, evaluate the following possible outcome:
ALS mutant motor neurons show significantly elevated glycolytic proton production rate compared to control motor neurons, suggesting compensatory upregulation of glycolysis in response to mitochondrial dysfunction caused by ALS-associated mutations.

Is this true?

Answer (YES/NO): NO